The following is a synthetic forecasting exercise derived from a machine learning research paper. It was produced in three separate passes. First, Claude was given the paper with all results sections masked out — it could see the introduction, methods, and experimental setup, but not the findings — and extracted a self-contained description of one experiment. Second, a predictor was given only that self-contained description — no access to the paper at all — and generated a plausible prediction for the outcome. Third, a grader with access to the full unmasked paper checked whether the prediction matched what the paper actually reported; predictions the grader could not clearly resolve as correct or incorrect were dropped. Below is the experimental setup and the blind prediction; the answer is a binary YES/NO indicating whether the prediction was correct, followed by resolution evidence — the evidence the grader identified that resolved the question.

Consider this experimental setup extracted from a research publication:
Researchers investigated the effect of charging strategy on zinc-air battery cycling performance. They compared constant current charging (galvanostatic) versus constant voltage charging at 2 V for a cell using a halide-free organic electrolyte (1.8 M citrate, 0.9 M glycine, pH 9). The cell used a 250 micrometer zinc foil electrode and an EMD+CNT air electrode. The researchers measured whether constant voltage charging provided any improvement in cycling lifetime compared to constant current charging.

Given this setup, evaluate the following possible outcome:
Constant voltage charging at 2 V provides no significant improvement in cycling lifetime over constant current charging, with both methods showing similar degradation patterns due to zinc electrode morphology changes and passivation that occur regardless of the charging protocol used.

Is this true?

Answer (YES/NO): NO